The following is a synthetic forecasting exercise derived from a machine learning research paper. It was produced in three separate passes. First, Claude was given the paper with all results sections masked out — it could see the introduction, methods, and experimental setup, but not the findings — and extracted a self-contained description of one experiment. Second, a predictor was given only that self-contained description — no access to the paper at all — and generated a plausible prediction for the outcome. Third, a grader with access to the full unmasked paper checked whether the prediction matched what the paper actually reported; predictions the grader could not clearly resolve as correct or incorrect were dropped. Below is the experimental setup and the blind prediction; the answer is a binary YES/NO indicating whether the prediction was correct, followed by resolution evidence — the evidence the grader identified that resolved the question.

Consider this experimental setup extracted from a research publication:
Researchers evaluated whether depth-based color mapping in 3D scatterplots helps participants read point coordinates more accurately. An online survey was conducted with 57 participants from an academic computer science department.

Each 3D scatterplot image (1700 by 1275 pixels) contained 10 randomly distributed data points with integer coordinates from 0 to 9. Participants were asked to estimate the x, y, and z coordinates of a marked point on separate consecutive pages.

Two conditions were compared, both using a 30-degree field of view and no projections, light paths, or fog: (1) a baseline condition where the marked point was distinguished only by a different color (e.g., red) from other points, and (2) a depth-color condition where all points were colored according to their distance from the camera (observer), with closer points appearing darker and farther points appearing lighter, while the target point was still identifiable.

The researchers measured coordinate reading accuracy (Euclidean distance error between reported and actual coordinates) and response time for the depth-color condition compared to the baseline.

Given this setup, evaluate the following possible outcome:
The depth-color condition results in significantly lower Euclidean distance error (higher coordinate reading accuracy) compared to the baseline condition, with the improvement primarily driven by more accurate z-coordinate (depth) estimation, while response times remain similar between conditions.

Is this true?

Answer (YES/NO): NO